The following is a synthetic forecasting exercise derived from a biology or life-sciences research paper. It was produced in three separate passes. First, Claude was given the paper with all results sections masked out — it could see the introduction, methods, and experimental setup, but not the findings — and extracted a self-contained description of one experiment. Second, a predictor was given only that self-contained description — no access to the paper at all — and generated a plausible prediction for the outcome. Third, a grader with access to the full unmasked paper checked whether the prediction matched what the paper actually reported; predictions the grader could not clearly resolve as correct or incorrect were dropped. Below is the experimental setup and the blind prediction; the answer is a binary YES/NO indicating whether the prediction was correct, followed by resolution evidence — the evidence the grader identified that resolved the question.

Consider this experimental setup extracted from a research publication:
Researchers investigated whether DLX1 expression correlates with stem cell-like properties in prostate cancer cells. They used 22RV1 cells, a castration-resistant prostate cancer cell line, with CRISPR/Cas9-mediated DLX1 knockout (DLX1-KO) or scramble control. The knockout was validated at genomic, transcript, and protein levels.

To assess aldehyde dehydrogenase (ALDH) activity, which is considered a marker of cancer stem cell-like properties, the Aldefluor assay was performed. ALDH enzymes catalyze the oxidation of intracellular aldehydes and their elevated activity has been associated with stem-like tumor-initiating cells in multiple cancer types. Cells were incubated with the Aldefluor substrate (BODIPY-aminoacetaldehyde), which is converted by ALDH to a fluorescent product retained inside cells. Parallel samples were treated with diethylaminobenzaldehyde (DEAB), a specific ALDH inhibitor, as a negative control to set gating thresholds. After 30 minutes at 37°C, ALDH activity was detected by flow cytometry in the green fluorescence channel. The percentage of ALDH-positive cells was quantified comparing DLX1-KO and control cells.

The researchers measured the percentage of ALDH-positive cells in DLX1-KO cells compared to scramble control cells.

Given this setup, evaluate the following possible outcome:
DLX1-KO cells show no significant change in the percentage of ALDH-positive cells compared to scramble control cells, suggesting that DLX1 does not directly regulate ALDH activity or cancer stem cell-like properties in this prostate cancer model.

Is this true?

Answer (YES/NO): NO